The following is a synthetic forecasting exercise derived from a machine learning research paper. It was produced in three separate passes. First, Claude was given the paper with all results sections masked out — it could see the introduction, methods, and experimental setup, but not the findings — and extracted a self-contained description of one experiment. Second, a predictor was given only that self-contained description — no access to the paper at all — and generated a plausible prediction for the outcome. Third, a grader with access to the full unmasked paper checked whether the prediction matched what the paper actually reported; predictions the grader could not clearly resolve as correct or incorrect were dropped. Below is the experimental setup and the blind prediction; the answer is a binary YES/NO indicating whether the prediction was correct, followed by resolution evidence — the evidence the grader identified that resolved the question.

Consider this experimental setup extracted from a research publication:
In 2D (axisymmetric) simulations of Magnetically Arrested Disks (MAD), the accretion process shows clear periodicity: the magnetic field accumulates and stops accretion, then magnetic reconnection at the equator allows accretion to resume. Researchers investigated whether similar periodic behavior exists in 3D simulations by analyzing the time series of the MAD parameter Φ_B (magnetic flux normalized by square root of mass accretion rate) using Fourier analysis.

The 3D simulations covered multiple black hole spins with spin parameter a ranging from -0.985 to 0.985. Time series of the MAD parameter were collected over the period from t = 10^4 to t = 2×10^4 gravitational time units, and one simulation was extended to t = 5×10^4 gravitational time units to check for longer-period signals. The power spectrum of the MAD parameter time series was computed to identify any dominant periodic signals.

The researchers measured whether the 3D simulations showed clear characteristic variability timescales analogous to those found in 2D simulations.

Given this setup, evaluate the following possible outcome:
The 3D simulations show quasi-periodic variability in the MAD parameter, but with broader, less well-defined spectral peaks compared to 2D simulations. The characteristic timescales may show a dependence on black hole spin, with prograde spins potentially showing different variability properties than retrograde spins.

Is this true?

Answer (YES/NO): NO